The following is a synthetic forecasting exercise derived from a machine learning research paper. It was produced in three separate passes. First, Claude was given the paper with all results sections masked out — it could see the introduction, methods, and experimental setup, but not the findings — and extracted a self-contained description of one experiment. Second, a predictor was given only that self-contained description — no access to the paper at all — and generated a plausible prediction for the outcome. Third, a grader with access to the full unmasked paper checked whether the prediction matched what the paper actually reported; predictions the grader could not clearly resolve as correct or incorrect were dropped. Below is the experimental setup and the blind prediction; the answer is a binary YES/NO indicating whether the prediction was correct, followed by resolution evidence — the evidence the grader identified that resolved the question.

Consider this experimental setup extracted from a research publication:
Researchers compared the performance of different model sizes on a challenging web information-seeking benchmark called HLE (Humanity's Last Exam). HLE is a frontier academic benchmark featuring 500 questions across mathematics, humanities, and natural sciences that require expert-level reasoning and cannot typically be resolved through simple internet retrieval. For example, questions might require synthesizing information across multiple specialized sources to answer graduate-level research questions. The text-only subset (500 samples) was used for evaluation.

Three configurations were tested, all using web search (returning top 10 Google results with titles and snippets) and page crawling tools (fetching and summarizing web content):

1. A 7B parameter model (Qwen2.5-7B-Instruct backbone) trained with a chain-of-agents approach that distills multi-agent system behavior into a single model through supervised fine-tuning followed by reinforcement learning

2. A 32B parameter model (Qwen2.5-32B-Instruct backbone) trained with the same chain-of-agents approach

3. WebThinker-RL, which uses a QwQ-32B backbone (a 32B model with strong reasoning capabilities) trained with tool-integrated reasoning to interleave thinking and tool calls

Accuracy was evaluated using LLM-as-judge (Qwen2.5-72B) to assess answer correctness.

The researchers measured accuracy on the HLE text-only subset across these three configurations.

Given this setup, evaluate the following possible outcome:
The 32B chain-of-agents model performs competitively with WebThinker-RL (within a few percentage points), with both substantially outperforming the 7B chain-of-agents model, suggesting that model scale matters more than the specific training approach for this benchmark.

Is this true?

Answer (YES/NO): NO